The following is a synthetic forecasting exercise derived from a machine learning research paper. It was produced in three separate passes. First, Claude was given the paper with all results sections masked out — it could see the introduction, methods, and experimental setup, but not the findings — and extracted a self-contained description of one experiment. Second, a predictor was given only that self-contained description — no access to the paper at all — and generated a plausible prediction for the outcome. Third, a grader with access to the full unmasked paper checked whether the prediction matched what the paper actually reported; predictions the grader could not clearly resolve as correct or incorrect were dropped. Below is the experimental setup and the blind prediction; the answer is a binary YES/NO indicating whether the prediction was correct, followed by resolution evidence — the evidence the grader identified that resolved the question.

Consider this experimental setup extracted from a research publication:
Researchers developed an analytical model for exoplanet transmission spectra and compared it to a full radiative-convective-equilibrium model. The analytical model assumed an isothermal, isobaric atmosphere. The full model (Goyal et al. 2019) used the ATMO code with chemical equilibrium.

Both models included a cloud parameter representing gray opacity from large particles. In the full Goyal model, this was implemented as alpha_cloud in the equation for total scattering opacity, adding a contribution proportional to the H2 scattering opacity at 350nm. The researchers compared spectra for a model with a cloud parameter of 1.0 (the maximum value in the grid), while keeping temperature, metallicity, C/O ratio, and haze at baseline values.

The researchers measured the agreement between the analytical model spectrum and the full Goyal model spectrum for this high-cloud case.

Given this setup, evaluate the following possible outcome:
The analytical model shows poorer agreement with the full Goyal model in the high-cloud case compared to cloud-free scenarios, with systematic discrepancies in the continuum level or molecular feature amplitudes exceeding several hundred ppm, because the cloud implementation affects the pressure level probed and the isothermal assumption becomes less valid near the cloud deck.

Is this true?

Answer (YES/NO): NO